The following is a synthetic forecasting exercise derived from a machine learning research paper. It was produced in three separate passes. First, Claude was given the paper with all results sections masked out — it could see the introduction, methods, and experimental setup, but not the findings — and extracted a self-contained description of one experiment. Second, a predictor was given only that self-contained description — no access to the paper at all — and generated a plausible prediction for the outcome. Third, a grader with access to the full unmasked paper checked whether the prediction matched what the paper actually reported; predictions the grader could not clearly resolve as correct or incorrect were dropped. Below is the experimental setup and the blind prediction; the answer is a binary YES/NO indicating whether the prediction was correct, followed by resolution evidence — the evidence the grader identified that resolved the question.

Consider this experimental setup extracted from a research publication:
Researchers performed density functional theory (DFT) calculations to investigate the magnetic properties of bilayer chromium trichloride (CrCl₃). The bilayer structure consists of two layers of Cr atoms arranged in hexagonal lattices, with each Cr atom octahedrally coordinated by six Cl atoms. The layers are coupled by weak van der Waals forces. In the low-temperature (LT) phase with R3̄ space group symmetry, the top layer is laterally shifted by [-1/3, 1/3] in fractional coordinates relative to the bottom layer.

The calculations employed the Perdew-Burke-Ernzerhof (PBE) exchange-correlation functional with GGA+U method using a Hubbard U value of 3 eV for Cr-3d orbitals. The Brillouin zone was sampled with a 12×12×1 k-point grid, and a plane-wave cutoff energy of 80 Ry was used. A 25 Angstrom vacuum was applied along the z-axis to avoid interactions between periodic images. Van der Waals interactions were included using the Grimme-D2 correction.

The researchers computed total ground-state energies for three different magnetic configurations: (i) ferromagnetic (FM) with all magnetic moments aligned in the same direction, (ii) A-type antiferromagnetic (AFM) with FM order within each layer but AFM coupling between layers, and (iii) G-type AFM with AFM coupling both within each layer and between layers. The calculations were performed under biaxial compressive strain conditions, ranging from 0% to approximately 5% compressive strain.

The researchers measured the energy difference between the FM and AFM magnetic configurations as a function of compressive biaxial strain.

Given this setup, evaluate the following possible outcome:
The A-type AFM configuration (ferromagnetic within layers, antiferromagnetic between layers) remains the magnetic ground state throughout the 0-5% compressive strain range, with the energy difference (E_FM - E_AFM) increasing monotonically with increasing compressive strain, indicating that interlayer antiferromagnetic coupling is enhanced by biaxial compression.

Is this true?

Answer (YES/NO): NO